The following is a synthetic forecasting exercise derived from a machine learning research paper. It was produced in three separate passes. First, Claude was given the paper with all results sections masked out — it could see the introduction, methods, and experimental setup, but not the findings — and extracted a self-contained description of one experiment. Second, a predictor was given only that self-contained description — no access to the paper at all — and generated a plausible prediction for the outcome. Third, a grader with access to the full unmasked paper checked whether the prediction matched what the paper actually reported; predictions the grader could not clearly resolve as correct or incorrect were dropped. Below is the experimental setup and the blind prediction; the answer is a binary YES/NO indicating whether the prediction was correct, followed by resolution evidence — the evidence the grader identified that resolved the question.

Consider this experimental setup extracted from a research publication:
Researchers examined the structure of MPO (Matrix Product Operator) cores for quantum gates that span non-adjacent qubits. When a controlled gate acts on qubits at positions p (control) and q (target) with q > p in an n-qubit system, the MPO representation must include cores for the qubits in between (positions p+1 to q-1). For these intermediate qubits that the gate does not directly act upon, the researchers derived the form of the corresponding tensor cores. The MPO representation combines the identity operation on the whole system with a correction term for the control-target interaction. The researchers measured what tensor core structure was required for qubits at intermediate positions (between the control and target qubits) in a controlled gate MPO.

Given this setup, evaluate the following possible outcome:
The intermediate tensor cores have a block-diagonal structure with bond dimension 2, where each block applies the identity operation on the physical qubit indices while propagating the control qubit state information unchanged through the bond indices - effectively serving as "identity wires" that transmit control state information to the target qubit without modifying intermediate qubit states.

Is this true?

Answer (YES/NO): YES